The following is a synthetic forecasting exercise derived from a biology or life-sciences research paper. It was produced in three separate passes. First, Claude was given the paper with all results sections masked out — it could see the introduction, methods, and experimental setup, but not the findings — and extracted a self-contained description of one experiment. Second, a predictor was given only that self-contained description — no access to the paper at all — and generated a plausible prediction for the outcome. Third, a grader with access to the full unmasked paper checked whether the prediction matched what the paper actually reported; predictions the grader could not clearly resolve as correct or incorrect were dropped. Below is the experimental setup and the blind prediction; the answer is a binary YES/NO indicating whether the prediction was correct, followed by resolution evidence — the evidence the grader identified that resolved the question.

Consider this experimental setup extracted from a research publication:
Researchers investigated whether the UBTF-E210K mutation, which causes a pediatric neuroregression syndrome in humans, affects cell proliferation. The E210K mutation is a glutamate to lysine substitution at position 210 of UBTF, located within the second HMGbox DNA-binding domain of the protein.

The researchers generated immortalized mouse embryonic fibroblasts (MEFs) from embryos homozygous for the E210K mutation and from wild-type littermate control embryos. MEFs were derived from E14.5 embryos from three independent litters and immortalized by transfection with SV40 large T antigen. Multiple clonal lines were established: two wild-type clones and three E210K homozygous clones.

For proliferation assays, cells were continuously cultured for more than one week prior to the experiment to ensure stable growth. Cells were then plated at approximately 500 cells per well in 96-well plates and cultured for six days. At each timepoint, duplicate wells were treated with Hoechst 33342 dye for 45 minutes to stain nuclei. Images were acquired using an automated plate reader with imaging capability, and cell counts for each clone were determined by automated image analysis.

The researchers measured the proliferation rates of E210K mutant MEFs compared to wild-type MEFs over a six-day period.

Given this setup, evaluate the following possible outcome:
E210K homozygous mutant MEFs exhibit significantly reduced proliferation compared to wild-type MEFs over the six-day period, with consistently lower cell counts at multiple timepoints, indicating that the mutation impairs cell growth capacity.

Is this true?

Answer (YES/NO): YES